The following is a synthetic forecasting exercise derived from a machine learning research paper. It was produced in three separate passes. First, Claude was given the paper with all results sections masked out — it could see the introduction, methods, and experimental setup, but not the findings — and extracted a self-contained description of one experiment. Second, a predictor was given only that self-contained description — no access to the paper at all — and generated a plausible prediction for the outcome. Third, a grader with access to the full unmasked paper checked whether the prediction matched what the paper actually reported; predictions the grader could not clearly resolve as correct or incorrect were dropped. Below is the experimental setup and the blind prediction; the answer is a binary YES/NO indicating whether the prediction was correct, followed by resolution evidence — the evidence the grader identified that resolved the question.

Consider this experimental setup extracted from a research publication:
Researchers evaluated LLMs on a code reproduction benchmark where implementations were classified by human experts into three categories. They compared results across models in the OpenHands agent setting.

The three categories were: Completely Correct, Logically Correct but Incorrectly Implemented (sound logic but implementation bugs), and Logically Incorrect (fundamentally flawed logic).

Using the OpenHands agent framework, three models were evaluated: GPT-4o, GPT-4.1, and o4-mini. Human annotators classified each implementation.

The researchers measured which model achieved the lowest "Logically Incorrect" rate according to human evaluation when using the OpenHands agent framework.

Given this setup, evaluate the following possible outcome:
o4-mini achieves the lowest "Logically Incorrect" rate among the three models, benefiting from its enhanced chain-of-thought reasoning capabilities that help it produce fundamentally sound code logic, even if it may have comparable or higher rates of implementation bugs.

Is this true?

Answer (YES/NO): YES